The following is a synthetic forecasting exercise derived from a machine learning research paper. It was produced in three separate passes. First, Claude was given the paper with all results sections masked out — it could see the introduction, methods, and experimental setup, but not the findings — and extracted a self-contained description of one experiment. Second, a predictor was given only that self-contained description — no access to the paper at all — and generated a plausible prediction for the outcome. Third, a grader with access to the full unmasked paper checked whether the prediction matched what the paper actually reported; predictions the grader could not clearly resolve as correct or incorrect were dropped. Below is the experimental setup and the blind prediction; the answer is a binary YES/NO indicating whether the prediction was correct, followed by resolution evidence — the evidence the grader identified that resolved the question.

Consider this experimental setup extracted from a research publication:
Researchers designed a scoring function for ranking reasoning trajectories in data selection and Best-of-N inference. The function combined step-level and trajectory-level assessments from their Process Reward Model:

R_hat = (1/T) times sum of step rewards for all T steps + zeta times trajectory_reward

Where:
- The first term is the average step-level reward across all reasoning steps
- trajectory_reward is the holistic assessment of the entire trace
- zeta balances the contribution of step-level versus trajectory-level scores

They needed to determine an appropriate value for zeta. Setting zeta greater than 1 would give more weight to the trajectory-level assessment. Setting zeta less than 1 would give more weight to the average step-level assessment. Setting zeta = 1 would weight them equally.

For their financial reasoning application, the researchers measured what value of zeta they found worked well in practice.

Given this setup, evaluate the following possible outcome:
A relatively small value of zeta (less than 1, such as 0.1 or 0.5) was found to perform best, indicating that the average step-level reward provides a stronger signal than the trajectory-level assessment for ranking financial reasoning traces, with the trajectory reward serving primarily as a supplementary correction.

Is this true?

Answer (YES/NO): NO